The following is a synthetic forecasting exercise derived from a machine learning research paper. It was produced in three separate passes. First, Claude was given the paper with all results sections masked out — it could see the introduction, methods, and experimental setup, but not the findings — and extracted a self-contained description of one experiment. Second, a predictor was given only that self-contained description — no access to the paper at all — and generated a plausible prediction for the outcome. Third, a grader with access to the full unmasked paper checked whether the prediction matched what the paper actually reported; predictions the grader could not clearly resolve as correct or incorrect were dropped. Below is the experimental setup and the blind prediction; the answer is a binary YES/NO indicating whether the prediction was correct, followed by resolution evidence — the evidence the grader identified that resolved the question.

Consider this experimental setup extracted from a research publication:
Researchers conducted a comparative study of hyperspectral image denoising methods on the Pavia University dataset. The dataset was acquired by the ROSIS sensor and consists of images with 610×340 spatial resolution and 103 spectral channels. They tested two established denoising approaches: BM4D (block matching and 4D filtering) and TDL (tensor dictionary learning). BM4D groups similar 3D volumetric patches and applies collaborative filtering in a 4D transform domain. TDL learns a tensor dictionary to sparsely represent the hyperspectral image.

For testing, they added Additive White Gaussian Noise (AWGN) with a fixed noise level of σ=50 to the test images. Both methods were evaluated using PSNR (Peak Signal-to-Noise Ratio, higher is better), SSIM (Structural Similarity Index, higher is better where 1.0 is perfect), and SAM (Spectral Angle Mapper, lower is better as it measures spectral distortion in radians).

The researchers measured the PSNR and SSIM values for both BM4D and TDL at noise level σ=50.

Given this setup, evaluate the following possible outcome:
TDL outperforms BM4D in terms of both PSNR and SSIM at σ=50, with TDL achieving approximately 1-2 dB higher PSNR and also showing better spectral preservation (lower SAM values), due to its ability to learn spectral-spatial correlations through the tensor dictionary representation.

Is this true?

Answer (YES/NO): NO